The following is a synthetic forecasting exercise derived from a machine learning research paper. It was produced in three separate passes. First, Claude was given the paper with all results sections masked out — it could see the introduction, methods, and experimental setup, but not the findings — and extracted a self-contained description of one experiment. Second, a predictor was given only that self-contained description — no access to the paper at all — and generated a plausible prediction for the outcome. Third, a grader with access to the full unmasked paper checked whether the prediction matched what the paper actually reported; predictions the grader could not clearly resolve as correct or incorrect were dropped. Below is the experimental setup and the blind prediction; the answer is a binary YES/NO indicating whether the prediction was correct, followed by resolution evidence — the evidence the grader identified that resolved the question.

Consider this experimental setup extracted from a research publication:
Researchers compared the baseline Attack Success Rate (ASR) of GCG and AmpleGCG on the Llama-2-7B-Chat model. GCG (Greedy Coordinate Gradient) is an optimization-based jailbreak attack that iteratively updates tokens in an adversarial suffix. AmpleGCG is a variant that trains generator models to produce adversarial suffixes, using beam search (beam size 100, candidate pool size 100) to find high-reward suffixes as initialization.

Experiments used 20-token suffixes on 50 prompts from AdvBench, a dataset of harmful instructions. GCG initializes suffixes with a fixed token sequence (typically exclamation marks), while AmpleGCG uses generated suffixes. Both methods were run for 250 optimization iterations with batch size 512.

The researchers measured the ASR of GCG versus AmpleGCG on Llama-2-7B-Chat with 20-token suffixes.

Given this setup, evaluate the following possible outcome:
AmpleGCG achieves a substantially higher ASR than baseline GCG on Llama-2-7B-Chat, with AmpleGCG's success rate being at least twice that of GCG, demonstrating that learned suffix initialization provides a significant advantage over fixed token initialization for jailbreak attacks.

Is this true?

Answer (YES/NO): NO